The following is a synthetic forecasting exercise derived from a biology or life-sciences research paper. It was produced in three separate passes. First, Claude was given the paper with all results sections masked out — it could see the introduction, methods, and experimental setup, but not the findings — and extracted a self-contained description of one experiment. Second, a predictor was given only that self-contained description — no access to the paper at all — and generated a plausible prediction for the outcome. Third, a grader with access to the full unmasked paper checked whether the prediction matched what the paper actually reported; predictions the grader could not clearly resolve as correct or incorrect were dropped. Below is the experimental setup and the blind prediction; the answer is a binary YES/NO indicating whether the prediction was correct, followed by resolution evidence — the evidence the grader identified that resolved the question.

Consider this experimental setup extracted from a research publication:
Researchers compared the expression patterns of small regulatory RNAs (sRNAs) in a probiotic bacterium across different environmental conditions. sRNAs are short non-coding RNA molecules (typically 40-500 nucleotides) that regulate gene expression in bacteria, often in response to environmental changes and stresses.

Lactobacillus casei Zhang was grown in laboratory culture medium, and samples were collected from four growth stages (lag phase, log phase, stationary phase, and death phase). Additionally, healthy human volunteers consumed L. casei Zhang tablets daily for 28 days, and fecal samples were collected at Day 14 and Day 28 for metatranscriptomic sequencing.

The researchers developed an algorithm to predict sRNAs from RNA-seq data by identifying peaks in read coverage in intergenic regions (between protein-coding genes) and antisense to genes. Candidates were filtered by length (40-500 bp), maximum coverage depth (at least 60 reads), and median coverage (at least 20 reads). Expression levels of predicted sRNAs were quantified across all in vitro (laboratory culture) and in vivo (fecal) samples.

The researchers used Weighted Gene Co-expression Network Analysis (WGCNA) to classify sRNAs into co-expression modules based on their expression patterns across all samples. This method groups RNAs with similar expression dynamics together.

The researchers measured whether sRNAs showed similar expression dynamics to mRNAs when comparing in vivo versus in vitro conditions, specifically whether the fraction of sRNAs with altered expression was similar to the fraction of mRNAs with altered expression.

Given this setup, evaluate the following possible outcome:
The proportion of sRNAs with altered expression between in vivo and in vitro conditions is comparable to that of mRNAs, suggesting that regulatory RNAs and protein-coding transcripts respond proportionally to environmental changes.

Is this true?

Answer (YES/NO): YES